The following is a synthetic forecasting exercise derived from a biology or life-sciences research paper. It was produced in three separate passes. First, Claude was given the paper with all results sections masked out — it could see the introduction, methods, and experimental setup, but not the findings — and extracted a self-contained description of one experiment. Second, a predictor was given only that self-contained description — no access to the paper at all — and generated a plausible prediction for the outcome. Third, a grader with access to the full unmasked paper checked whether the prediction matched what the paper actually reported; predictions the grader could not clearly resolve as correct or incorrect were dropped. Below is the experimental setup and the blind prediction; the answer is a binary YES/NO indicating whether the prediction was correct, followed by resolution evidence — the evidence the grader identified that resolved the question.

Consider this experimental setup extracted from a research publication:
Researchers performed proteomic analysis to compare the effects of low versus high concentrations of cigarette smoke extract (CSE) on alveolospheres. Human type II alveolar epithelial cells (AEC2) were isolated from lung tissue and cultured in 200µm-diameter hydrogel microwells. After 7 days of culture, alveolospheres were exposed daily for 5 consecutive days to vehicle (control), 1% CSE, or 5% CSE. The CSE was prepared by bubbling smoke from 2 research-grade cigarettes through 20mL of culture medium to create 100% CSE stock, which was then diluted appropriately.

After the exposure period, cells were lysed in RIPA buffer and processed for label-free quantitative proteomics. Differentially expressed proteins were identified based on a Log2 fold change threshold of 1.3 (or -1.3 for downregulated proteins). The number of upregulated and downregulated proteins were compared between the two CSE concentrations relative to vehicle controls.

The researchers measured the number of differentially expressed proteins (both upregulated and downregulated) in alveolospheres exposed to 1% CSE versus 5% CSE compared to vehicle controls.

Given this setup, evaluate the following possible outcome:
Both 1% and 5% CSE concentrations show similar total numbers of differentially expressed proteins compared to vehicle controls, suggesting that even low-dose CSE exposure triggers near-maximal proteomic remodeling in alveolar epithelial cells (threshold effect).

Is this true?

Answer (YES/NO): NO